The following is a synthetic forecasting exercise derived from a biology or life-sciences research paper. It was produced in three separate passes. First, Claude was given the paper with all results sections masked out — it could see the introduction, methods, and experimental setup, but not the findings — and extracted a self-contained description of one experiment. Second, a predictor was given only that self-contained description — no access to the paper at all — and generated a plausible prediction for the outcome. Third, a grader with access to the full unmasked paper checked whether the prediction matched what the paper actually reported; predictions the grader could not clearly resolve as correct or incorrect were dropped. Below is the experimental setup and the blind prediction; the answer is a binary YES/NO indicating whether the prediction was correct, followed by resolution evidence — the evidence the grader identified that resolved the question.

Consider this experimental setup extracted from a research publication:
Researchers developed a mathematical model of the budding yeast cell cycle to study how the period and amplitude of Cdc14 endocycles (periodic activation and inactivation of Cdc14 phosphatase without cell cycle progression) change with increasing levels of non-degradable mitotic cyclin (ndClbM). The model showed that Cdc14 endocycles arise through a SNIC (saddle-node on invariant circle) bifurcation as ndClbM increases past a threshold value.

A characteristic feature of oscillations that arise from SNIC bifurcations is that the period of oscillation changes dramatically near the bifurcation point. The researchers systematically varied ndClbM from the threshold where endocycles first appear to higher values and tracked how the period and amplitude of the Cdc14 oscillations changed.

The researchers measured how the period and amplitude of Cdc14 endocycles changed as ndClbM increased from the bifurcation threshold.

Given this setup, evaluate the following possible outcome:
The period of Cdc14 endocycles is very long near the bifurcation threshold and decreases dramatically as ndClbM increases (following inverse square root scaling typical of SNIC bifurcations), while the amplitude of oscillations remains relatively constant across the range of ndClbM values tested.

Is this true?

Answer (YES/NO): YES